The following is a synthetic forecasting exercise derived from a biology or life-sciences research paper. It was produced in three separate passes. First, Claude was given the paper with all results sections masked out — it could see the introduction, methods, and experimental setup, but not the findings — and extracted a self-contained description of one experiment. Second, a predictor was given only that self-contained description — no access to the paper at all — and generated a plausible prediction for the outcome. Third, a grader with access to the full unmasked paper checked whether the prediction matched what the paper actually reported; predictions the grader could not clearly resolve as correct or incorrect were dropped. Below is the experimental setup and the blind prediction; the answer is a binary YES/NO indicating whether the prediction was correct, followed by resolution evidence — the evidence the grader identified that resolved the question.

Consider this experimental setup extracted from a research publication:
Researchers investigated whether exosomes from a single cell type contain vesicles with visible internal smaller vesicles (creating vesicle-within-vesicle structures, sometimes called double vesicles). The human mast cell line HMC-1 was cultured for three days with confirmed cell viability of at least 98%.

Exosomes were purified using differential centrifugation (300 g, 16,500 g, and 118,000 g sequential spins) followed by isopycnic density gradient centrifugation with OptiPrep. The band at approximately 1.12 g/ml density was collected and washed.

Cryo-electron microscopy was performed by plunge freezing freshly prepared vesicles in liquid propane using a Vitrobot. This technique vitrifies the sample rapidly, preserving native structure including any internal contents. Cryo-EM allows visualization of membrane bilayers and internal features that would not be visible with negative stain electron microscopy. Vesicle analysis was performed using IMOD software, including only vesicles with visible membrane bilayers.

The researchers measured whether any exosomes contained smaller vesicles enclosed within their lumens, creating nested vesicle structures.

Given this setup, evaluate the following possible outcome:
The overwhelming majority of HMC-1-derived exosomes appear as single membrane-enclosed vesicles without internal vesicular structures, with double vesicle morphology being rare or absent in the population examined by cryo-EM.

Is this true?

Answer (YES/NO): YES